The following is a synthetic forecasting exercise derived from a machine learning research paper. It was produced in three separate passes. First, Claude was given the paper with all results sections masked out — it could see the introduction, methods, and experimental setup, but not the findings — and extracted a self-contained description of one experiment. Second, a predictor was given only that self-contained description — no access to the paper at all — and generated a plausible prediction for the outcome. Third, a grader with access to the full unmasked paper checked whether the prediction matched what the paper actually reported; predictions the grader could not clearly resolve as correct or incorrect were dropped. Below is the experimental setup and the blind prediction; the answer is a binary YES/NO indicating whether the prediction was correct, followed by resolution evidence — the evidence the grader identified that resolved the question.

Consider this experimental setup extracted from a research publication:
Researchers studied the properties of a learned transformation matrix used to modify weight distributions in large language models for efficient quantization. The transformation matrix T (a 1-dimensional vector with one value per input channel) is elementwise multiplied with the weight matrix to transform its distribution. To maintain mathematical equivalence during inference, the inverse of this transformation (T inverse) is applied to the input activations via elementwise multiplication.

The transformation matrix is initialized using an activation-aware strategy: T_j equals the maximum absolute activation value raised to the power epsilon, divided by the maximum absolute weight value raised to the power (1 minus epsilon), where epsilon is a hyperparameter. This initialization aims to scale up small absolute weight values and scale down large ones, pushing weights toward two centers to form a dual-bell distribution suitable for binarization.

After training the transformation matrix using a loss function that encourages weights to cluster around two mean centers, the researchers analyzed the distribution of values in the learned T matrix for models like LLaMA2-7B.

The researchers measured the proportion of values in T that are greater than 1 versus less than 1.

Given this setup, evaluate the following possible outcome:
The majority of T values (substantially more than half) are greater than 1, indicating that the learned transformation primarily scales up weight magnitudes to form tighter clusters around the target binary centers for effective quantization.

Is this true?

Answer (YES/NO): YES